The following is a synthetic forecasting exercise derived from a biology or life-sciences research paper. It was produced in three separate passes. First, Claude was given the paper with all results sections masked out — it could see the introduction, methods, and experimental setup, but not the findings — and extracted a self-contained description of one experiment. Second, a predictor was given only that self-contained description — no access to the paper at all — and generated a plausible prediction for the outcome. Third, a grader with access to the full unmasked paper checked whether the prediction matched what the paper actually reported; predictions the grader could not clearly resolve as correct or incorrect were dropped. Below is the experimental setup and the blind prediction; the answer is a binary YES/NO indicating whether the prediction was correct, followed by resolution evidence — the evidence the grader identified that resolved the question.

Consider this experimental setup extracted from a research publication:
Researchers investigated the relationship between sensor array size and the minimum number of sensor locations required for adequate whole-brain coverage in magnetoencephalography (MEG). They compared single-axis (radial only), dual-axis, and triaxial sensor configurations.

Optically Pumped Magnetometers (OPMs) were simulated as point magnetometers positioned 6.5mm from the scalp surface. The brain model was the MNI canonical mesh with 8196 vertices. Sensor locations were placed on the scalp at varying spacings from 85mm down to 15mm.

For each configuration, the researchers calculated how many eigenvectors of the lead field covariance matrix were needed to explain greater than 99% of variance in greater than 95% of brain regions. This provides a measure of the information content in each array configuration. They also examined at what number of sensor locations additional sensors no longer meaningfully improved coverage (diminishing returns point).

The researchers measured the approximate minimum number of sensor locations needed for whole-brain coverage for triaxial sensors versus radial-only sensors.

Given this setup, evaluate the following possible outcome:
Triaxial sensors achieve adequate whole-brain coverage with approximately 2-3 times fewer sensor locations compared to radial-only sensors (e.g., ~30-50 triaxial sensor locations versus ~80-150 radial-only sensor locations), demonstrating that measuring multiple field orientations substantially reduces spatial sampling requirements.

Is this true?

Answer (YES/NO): NO